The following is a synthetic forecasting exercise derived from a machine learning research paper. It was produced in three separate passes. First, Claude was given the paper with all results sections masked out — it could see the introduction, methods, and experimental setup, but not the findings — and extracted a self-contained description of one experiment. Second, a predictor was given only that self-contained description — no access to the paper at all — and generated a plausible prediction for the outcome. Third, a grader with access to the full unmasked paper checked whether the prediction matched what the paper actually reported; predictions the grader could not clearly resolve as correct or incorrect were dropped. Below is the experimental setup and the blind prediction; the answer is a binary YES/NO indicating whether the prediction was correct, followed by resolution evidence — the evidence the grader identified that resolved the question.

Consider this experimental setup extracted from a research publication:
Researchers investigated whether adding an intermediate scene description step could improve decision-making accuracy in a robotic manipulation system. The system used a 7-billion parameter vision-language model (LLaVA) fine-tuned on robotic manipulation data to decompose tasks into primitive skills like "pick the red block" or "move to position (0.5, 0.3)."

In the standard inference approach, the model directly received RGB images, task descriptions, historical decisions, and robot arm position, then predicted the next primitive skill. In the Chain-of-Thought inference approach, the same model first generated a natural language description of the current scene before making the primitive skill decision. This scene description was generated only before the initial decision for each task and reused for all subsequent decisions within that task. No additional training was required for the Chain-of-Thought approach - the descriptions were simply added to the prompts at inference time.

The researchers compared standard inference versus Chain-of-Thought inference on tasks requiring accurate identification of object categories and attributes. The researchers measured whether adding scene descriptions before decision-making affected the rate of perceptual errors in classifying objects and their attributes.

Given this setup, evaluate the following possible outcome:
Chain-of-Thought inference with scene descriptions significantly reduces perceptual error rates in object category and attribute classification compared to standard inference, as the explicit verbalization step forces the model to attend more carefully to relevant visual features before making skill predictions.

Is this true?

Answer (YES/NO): YES